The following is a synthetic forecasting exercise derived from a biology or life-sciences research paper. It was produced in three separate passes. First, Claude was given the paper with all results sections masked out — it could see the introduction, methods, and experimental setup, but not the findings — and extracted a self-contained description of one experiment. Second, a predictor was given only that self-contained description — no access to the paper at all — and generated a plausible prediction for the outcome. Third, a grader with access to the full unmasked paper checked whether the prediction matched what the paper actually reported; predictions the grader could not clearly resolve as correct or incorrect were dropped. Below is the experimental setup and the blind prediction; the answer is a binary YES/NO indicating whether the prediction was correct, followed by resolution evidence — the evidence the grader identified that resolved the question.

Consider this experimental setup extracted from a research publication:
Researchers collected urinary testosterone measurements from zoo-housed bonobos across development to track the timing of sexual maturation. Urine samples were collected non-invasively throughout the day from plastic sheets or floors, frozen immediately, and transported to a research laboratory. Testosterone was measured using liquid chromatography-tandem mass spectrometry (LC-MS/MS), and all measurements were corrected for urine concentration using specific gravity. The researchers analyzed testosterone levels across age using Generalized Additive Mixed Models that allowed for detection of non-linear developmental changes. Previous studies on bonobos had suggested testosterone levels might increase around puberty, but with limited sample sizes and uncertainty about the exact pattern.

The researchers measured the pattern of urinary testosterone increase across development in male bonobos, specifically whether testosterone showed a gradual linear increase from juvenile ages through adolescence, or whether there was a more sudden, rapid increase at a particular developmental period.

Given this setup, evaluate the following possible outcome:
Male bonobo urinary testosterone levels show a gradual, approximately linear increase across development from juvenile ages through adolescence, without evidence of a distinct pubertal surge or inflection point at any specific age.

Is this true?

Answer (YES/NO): NO